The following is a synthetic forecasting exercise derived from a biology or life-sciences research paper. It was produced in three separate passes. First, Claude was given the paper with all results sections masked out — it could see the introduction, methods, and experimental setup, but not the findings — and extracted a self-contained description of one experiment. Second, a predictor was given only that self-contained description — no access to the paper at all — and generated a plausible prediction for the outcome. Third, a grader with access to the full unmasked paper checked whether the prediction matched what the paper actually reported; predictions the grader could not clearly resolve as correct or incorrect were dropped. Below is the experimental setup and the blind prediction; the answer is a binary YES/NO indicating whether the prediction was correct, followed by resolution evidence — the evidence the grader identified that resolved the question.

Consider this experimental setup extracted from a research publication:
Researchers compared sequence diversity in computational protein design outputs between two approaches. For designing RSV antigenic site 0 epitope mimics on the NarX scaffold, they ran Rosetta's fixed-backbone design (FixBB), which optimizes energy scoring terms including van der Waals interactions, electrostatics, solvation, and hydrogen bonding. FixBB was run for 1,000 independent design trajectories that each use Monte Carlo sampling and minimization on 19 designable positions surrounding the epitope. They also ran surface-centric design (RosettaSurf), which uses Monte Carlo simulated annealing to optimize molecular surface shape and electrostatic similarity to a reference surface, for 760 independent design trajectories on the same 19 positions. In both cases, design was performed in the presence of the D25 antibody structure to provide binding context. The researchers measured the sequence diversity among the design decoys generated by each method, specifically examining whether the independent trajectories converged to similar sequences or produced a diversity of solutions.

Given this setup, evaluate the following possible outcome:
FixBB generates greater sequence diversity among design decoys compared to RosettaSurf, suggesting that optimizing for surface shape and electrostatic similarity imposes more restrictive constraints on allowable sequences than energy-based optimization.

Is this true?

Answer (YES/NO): NO